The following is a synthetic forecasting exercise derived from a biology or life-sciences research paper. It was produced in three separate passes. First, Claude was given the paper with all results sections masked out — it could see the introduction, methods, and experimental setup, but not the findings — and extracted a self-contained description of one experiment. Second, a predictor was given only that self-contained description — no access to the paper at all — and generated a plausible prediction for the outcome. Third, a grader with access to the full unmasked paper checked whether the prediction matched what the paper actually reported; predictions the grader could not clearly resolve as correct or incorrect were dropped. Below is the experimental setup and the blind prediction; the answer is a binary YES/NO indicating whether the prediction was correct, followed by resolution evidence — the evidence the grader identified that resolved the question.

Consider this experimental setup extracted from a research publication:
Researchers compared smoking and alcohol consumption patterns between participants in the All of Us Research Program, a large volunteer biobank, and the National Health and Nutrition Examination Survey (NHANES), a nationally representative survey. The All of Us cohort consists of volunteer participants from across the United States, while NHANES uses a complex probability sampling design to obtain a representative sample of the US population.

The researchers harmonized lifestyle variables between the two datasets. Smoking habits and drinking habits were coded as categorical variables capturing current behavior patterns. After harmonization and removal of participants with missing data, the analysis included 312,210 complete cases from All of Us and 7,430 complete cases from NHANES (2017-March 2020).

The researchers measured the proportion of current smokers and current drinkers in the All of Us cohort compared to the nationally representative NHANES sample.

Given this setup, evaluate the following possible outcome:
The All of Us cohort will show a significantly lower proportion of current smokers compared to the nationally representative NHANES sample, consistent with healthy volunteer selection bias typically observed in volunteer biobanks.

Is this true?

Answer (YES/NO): YES